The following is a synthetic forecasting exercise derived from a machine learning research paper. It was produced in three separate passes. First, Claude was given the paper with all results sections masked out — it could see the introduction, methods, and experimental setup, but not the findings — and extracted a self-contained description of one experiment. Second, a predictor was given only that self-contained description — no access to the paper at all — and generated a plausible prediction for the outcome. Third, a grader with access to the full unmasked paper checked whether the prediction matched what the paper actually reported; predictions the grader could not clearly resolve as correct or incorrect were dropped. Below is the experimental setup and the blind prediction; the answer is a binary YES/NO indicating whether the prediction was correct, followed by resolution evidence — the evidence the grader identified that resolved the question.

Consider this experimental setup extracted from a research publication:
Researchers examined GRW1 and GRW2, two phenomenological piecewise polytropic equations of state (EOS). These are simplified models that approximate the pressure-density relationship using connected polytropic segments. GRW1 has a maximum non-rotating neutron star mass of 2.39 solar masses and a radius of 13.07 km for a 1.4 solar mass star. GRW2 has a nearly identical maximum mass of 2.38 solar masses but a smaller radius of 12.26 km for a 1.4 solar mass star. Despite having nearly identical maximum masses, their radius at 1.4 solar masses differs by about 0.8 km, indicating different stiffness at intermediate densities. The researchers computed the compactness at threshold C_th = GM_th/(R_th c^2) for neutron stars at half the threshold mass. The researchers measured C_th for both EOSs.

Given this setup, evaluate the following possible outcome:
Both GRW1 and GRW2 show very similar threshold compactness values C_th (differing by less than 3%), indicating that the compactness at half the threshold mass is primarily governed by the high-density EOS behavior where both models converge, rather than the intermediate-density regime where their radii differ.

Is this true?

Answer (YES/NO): YES